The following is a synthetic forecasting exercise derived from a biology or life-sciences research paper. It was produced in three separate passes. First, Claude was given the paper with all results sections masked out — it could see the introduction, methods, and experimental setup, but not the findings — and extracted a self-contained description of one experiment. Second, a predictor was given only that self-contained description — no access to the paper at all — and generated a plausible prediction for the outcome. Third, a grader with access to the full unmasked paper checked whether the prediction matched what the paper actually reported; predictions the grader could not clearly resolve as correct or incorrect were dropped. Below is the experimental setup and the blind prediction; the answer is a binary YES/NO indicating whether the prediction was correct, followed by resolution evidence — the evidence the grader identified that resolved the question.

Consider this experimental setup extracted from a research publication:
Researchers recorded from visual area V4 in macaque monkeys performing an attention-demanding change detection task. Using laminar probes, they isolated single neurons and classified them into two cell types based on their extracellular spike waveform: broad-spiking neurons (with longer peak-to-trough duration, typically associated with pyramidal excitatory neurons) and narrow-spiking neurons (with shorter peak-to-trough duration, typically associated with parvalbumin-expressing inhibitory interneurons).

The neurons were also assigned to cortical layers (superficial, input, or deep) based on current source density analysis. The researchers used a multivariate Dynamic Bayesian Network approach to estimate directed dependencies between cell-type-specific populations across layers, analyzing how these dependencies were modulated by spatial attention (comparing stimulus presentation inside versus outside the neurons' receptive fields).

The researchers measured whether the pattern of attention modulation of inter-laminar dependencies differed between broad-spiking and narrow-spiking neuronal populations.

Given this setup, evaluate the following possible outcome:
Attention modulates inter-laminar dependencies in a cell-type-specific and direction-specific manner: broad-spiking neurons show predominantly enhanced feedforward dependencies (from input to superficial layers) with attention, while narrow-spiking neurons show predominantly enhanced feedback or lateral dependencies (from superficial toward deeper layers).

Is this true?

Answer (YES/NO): NO